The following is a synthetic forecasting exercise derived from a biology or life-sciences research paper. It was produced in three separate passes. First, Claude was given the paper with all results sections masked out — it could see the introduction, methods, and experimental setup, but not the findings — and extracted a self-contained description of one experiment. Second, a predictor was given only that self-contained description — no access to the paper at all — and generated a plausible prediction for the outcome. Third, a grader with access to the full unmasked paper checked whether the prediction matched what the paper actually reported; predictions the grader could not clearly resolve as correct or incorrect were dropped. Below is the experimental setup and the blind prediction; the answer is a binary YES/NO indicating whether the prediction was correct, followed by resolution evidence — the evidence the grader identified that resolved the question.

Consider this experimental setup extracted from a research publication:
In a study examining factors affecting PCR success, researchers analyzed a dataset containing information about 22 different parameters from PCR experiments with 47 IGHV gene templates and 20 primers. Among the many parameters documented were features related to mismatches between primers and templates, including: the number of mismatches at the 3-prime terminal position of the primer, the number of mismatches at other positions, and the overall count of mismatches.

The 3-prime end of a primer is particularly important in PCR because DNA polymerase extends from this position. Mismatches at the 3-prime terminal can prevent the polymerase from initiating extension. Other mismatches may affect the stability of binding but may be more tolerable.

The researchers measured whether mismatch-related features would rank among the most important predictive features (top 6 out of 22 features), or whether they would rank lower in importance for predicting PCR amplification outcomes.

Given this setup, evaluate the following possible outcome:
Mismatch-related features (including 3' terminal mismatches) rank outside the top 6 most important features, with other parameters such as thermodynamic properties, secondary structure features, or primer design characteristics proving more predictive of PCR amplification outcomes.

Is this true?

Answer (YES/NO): NO